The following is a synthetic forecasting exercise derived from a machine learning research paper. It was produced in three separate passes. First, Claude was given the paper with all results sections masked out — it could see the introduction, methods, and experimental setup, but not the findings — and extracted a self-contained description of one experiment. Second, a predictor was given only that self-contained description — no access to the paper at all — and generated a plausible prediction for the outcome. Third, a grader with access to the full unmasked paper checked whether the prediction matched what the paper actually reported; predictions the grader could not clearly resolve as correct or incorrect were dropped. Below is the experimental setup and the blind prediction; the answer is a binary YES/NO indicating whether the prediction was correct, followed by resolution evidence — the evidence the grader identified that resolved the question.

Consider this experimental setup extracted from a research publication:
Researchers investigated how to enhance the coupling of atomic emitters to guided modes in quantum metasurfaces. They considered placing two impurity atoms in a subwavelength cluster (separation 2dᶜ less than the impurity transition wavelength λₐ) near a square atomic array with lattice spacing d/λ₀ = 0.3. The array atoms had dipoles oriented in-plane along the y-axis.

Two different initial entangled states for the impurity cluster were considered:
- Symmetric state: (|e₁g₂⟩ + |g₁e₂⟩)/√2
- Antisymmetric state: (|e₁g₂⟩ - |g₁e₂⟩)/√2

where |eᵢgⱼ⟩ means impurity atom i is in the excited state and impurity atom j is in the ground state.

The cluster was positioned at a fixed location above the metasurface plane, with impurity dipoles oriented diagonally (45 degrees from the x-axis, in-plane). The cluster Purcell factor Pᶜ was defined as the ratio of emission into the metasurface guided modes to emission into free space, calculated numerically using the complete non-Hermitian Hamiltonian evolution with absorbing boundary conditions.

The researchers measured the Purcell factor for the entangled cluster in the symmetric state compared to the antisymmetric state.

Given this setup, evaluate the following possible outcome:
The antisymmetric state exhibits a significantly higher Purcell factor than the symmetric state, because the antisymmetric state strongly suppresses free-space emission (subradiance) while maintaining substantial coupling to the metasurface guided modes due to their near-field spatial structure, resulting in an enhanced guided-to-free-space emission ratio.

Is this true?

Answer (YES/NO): YES